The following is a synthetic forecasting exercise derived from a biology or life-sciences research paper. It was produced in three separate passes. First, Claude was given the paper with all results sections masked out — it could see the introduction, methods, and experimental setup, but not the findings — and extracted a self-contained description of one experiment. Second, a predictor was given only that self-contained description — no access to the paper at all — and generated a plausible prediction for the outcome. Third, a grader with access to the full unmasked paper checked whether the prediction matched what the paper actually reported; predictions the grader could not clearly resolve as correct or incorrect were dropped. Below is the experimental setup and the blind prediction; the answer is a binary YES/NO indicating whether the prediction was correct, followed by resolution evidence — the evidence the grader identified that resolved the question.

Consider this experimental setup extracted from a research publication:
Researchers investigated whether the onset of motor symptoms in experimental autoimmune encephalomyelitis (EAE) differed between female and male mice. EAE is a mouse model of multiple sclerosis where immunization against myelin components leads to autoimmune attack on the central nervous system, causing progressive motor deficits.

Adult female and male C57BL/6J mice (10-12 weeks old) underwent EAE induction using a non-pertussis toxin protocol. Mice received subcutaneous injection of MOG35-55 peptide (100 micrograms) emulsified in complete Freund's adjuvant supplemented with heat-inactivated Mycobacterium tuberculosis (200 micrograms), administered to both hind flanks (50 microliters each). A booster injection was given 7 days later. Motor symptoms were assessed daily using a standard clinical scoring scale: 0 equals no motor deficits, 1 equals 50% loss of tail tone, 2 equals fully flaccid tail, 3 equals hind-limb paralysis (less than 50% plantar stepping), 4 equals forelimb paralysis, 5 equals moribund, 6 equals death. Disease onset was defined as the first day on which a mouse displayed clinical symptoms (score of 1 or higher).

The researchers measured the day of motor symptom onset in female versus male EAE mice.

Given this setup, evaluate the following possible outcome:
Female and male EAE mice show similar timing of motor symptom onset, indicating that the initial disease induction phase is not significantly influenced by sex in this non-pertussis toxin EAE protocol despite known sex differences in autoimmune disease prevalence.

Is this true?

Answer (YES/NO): NO